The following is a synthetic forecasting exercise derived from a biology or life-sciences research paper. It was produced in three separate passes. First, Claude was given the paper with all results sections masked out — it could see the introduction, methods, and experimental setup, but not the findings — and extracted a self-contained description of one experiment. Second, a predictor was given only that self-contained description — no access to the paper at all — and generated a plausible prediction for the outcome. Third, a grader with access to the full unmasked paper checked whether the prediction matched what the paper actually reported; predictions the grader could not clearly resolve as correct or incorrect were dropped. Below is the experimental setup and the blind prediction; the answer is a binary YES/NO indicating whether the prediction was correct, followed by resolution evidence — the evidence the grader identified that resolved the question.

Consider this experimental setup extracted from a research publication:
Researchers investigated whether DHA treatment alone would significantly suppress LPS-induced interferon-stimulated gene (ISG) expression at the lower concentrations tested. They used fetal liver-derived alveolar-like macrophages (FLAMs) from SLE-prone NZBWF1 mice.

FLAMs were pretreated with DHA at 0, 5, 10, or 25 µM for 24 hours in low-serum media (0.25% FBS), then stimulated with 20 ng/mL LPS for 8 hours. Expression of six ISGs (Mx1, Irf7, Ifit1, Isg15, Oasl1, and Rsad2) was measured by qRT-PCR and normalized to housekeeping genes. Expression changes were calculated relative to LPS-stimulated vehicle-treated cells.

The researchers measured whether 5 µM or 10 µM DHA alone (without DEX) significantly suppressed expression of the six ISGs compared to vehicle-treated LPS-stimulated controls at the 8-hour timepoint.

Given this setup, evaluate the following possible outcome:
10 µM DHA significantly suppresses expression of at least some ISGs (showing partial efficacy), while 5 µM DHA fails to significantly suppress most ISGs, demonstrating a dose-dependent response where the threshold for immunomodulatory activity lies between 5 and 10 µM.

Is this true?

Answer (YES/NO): NO